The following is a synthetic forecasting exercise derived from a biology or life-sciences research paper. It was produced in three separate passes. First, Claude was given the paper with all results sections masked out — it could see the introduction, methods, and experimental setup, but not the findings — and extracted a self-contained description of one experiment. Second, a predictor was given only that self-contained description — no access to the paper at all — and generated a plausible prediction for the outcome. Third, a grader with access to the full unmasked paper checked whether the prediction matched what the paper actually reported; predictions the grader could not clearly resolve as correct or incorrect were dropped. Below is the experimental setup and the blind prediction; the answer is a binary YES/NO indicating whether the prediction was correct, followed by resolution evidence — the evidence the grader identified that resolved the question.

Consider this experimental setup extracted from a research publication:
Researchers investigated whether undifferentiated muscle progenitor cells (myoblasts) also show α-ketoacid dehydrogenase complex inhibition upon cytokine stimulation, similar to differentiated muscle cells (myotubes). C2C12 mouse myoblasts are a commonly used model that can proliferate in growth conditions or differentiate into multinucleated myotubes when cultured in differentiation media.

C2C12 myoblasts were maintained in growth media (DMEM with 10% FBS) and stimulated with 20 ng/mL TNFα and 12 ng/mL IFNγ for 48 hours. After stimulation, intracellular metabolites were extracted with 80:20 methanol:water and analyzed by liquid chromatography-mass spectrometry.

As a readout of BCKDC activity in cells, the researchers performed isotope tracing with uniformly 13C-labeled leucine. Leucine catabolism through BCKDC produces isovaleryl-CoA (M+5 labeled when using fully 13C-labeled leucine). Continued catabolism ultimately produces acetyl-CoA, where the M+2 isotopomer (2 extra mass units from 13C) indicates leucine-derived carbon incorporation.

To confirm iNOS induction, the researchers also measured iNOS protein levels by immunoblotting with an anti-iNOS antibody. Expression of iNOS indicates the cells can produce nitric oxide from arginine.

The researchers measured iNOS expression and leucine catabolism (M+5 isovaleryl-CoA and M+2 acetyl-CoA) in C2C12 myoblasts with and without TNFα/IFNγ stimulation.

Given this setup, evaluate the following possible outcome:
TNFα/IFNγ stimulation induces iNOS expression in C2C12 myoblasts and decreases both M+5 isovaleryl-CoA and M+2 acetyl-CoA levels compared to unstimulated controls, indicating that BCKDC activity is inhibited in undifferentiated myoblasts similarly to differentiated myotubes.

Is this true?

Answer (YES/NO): NO